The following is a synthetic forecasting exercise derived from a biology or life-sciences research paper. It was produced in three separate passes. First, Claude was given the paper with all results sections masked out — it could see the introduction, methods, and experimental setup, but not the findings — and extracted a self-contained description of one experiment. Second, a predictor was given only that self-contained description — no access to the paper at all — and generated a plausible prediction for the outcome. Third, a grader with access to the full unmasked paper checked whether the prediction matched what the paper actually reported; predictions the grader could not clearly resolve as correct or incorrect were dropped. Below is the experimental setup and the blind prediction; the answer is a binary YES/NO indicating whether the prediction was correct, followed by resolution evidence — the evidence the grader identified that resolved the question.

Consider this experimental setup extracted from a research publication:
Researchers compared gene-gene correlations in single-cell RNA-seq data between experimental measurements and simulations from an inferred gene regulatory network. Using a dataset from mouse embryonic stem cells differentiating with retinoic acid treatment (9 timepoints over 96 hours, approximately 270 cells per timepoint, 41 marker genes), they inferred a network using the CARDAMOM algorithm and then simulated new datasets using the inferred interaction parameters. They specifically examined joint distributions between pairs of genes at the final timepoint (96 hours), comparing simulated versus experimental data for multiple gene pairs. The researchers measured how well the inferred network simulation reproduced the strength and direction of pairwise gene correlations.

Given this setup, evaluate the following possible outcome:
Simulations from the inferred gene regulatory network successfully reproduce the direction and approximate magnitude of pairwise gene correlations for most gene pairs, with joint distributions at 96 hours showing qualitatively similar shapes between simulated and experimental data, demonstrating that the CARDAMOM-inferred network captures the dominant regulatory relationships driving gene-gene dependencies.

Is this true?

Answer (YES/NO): NO